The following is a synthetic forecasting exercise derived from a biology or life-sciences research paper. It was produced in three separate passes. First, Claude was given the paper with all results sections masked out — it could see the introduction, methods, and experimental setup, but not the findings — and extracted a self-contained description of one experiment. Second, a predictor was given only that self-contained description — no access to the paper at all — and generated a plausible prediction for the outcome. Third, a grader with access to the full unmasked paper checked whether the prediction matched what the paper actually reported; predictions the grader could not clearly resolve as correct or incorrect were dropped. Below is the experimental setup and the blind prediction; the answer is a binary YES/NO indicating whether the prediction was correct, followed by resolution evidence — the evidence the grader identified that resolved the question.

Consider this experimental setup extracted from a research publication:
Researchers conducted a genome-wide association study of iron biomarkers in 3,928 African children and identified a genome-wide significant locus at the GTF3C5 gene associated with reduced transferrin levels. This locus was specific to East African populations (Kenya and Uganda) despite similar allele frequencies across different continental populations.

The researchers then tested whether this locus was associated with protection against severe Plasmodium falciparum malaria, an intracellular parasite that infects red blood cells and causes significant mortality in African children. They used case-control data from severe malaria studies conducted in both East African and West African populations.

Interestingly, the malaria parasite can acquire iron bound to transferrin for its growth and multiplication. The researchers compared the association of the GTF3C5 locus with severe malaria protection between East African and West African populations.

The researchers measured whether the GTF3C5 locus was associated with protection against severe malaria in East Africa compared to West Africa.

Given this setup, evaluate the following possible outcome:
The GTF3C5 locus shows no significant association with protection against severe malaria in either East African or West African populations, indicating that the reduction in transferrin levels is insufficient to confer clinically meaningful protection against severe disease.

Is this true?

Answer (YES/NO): NO